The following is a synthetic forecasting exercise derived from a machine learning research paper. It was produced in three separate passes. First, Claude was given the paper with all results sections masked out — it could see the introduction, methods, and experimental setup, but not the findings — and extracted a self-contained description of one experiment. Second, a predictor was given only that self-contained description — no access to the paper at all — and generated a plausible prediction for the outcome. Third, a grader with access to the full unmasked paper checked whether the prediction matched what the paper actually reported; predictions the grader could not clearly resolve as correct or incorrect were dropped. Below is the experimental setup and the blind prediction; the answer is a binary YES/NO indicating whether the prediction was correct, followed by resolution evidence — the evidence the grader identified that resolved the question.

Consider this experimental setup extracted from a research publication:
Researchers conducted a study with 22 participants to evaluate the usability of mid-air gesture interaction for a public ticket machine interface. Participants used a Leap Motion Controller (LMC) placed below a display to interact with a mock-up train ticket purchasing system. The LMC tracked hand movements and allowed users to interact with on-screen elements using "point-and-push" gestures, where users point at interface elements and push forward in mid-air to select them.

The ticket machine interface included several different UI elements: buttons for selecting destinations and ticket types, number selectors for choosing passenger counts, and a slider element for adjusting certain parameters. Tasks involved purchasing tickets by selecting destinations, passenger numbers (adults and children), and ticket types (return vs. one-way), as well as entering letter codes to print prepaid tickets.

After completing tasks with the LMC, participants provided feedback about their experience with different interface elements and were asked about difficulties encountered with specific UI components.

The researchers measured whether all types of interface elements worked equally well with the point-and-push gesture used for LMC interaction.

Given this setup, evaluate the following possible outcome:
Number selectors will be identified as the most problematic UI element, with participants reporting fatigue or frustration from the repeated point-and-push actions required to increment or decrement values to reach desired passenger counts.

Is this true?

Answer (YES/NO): NO